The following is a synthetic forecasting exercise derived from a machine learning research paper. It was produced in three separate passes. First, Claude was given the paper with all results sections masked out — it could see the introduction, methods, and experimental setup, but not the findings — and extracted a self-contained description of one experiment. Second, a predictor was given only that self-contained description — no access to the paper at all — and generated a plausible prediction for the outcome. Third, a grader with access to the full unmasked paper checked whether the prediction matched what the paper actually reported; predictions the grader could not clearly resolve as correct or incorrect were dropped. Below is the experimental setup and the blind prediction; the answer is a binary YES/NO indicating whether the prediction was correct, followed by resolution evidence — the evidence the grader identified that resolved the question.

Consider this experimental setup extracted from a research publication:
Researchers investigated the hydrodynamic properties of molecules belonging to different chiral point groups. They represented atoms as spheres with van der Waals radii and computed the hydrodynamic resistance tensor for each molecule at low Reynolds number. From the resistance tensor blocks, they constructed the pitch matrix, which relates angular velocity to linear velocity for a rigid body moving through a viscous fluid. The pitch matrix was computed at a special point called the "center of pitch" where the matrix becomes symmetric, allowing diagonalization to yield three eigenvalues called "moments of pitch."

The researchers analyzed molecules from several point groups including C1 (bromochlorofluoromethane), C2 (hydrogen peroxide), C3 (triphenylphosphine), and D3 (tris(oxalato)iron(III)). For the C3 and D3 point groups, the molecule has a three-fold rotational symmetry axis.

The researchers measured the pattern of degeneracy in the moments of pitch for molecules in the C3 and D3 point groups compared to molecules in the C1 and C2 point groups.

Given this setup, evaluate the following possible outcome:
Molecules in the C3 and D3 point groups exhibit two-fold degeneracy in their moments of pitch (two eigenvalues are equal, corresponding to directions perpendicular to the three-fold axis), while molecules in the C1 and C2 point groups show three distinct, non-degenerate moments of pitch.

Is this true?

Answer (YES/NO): YES